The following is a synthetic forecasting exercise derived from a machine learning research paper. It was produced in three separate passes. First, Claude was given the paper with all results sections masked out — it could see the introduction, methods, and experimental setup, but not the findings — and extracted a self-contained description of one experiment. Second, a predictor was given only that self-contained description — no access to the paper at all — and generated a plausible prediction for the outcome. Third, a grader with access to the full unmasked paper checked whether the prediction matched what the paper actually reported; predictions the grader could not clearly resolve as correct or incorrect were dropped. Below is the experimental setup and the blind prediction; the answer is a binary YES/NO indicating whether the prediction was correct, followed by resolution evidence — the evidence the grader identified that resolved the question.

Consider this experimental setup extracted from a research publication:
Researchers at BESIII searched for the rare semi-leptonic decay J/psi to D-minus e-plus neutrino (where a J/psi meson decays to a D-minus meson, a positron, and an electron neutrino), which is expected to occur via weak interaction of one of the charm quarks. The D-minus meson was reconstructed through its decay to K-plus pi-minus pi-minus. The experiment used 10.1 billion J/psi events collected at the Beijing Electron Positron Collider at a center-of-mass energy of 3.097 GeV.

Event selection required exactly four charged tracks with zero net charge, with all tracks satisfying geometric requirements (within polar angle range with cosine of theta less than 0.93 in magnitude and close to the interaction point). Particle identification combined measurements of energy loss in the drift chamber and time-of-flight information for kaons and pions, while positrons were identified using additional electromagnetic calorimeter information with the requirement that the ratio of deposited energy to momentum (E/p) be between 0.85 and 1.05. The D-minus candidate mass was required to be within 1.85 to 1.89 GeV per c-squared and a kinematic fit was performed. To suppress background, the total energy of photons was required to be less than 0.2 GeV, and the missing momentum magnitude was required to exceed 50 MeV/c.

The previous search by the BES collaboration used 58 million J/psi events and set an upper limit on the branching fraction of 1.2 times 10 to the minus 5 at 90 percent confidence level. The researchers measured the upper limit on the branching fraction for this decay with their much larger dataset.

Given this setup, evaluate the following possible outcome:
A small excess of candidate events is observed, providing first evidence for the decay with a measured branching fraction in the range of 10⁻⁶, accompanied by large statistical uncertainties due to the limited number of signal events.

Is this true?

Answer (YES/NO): NO